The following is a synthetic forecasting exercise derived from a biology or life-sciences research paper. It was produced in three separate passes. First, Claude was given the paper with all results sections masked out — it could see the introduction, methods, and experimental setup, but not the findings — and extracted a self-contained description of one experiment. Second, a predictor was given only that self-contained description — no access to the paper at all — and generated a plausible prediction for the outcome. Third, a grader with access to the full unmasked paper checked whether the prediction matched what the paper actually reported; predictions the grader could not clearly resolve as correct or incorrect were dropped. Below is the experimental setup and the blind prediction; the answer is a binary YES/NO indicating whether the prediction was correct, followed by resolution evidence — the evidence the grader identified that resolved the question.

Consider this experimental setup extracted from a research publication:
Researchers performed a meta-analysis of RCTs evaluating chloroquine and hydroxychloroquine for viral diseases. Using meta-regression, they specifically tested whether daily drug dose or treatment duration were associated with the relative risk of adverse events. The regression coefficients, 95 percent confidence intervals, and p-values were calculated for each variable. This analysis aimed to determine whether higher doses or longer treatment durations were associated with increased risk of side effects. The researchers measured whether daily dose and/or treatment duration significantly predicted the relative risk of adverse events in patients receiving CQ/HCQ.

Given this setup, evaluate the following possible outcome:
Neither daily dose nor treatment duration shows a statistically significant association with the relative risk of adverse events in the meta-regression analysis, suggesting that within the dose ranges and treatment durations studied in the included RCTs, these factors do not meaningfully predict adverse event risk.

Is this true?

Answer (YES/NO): YES